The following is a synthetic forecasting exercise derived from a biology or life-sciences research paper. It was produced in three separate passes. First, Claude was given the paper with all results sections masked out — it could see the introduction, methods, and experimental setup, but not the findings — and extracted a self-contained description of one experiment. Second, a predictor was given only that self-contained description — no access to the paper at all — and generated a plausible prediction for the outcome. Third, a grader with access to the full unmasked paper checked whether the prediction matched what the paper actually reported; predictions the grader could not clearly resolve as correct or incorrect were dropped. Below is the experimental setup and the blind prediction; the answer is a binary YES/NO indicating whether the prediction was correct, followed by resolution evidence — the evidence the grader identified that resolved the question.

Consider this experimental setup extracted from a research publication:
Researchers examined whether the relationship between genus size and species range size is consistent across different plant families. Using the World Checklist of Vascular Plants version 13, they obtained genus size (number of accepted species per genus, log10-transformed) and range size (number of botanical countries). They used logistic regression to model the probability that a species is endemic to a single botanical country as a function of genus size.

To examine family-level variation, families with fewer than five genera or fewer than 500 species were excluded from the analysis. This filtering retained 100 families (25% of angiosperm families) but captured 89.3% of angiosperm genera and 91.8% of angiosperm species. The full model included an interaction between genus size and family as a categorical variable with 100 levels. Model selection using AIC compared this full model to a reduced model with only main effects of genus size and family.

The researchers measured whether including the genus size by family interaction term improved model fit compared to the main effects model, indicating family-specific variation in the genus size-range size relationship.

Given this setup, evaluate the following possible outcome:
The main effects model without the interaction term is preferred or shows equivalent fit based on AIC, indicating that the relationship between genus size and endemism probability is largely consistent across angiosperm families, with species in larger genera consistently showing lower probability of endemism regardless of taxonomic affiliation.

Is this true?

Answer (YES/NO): NO